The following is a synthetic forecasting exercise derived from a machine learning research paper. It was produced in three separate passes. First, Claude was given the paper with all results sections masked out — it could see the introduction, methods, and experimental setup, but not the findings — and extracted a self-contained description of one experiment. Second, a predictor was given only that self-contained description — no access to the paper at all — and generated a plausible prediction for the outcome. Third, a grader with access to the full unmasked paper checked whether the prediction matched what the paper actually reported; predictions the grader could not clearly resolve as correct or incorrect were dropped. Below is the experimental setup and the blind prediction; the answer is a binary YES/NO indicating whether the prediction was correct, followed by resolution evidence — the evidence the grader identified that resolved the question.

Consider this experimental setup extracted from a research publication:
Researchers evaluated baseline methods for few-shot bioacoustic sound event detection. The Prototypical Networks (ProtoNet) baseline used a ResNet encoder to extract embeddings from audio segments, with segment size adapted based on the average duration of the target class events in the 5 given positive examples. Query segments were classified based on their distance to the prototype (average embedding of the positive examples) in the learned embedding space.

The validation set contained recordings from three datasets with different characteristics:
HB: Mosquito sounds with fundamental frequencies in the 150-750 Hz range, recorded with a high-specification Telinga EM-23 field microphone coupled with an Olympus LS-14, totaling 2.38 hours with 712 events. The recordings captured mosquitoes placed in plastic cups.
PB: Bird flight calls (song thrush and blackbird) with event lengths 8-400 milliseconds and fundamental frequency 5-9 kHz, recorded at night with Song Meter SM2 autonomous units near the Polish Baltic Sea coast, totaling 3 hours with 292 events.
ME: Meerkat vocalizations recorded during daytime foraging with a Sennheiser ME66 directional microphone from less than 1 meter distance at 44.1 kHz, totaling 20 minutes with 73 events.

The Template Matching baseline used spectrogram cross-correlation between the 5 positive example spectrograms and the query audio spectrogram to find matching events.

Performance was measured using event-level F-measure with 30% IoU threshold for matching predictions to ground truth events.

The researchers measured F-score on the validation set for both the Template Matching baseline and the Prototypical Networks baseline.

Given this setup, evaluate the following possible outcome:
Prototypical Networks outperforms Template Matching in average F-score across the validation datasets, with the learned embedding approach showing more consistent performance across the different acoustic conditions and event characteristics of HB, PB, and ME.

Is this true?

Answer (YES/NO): YES